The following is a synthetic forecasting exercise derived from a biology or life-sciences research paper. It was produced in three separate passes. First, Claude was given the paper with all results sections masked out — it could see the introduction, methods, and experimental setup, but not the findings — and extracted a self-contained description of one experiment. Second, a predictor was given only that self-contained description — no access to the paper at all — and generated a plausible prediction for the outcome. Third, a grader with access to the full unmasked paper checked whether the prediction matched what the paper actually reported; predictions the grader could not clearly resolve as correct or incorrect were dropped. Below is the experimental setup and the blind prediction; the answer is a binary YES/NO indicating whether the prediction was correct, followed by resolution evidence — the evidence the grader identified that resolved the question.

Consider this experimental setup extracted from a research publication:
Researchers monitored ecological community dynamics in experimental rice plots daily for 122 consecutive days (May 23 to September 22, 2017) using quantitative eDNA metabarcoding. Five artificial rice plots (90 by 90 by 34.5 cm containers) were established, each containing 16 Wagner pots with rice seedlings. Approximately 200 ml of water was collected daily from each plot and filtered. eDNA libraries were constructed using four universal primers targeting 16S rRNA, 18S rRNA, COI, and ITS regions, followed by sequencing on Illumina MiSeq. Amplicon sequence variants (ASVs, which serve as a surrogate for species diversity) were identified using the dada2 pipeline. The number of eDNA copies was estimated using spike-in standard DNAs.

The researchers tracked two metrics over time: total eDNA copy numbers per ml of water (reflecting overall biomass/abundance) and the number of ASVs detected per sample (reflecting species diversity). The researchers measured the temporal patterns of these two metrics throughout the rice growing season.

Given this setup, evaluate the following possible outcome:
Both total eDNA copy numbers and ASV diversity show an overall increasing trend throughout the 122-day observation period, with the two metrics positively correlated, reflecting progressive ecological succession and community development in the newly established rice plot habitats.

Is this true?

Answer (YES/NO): NO